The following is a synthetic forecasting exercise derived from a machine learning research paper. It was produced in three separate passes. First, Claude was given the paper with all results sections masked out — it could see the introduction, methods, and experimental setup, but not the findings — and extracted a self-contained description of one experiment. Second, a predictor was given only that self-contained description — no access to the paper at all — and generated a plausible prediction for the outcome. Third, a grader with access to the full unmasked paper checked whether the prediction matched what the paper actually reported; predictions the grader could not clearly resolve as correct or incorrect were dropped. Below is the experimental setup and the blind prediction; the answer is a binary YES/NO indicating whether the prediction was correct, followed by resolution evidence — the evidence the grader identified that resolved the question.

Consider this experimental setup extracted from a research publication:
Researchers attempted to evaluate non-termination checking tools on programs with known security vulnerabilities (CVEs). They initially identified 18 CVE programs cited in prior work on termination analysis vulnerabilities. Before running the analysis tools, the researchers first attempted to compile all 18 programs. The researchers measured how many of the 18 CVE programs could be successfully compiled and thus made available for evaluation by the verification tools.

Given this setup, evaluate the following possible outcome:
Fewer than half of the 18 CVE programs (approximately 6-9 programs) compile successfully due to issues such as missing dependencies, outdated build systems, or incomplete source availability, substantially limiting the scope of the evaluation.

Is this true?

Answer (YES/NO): NO